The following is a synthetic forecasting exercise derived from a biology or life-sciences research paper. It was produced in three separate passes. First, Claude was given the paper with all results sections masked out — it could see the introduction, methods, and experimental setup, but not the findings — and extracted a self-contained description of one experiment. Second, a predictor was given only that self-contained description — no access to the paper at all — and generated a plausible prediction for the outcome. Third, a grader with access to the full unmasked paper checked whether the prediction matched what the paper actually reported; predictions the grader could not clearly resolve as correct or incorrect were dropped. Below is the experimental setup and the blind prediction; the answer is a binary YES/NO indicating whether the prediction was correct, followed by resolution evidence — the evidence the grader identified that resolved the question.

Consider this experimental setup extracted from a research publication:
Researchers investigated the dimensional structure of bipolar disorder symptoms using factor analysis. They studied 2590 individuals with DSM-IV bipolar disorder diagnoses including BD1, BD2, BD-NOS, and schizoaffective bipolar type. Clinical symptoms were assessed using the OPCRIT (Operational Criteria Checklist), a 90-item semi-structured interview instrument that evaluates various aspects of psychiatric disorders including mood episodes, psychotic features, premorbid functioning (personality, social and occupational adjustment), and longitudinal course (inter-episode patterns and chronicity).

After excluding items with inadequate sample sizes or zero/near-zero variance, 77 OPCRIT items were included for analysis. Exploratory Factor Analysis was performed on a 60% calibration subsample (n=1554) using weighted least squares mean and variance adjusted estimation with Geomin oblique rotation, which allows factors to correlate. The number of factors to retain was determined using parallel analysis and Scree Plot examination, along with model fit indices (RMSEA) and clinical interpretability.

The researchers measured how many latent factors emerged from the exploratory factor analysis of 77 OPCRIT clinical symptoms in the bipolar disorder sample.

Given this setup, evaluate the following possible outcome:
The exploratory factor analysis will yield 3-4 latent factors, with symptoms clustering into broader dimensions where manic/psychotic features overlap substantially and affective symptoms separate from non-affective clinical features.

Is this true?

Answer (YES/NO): NO